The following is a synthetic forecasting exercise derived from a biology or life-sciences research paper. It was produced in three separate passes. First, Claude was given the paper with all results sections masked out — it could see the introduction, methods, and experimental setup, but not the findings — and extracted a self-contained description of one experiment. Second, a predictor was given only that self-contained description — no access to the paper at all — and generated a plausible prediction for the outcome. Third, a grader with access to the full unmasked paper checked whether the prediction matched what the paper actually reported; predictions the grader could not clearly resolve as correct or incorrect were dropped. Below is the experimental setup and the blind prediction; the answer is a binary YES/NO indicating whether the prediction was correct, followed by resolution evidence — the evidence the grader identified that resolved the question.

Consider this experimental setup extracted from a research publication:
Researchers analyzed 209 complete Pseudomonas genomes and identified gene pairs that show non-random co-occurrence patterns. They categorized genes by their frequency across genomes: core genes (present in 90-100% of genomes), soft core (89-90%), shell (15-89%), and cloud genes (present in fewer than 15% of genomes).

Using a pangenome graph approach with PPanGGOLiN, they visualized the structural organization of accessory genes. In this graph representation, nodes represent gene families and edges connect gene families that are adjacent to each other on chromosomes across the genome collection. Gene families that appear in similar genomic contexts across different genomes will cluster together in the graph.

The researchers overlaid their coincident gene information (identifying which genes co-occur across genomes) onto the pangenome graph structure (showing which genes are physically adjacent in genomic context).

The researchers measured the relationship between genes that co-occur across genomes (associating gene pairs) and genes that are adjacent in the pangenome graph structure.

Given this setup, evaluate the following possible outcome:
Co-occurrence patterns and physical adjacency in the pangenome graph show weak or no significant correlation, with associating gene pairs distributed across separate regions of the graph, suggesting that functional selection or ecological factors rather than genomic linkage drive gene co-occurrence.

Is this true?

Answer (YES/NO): NO